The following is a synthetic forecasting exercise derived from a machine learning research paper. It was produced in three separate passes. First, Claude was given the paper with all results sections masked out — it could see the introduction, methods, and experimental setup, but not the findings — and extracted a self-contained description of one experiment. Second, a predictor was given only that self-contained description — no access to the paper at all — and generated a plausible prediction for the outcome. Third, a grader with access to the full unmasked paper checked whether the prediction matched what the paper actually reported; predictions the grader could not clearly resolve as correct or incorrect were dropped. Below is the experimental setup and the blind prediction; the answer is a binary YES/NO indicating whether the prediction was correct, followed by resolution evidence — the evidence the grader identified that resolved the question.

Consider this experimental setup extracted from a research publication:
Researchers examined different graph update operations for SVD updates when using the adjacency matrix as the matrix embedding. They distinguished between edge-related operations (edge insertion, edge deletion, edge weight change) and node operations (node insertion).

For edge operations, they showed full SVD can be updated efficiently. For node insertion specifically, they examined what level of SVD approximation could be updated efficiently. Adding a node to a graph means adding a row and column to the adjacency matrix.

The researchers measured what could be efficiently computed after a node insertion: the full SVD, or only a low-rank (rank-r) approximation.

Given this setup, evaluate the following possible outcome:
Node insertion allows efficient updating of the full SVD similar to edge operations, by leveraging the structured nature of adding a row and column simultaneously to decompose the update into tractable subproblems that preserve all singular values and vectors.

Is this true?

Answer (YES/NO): NO